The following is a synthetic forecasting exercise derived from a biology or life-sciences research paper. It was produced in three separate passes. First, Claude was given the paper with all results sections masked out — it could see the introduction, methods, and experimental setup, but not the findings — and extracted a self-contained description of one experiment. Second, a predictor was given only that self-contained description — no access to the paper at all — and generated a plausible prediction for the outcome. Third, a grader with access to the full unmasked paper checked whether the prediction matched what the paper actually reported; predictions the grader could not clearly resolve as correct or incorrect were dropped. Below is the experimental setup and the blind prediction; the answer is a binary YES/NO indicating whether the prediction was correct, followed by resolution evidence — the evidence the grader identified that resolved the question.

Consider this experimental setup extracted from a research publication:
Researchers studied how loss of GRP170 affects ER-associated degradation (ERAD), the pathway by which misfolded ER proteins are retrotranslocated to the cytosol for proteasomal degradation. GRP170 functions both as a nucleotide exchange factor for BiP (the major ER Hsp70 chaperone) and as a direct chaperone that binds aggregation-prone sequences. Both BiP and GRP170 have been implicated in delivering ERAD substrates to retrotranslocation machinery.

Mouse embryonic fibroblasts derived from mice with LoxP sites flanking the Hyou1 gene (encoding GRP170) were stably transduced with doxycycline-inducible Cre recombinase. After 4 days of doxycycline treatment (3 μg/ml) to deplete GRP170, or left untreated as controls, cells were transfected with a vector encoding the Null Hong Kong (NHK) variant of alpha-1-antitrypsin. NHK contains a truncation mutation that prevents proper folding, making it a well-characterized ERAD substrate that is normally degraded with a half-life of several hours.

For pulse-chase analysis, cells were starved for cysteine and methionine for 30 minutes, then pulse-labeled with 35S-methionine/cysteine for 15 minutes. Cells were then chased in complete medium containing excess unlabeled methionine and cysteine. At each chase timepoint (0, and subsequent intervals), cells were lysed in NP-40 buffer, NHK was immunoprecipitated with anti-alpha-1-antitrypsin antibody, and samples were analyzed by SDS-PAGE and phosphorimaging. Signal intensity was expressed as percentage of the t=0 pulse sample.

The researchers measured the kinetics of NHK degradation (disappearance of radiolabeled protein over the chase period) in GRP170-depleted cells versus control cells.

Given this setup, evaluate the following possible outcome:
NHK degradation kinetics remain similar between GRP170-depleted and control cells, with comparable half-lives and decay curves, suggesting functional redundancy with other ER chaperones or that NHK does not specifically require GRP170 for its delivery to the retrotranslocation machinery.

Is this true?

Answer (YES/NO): NO